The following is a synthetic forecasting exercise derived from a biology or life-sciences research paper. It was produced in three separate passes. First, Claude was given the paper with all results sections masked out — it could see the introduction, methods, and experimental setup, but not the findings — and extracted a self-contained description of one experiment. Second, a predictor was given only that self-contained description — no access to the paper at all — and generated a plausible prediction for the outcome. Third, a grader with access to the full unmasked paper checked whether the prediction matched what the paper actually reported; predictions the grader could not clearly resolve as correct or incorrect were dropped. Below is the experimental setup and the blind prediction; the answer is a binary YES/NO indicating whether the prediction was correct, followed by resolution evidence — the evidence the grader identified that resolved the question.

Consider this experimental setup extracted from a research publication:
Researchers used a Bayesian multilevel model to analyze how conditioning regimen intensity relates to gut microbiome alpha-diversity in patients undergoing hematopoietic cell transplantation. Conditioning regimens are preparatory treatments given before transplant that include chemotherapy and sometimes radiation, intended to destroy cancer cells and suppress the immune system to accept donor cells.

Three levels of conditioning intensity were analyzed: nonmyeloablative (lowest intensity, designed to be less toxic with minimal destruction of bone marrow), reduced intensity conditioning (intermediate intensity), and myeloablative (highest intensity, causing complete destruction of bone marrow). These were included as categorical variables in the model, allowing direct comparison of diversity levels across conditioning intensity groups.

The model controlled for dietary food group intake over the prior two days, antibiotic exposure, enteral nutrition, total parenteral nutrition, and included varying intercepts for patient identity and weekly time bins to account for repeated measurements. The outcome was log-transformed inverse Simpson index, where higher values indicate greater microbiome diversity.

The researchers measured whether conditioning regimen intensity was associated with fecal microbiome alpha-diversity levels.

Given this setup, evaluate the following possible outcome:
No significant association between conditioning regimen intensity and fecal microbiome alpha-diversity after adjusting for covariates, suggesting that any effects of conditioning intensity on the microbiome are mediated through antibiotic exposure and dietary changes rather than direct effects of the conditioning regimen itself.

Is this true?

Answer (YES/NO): NO